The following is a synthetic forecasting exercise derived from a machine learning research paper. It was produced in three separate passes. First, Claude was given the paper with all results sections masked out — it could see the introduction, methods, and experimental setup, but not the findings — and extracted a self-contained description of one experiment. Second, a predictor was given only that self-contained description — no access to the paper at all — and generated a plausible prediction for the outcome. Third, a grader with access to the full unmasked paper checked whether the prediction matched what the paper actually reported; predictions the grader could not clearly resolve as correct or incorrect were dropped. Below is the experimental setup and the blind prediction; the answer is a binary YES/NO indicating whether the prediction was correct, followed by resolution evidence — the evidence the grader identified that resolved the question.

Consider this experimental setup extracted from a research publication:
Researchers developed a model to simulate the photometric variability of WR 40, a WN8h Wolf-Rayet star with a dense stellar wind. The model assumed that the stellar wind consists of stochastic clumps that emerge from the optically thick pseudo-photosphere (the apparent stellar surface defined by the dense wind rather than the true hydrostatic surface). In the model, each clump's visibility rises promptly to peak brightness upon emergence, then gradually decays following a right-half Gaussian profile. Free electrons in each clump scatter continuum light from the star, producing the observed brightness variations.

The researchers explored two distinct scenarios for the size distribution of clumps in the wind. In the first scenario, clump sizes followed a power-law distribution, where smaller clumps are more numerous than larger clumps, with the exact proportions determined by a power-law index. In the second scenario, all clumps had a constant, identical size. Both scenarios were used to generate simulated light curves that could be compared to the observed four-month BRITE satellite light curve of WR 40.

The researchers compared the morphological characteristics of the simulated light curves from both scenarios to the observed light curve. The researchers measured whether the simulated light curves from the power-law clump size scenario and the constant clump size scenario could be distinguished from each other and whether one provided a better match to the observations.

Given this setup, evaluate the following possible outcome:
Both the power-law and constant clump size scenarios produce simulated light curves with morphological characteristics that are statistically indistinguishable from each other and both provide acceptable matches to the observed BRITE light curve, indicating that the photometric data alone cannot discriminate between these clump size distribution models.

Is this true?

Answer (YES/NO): YES